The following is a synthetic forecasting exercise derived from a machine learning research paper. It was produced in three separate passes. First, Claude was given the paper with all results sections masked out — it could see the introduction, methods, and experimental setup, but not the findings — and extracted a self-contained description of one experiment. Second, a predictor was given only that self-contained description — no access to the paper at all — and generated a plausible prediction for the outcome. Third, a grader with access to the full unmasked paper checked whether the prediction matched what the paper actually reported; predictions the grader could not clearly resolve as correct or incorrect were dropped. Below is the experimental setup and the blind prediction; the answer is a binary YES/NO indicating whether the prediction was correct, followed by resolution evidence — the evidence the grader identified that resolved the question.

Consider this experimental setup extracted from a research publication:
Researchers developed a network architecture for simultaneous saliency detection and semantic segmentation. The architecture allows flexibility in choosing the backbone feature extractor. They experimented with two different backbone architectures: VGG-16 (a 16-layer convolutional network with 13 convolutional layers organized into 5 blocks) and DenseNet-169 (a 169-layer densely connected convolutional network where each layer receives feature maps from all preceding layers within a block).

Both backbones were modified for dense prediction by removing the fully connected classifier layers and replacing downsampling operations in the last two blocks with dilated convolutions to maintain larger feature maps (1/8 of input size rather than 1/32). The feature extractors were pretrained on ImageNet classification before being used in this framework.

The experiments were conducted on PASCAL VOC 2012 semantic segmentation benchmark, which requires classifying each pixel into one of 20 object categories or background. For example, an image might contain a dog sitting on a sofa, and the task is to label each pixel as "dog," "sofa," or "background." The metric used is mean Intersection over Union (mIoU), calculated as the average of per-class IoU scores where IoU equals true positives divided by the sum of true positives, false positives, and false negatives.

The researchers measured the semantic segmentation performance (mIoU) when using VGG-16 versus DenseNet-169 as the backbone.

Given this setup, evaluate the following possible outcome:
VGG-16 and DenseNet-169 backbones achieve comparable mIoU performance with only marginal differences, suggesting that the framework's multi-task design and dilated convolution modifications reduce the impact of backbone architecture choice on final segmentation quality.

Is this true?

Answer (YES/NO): NO